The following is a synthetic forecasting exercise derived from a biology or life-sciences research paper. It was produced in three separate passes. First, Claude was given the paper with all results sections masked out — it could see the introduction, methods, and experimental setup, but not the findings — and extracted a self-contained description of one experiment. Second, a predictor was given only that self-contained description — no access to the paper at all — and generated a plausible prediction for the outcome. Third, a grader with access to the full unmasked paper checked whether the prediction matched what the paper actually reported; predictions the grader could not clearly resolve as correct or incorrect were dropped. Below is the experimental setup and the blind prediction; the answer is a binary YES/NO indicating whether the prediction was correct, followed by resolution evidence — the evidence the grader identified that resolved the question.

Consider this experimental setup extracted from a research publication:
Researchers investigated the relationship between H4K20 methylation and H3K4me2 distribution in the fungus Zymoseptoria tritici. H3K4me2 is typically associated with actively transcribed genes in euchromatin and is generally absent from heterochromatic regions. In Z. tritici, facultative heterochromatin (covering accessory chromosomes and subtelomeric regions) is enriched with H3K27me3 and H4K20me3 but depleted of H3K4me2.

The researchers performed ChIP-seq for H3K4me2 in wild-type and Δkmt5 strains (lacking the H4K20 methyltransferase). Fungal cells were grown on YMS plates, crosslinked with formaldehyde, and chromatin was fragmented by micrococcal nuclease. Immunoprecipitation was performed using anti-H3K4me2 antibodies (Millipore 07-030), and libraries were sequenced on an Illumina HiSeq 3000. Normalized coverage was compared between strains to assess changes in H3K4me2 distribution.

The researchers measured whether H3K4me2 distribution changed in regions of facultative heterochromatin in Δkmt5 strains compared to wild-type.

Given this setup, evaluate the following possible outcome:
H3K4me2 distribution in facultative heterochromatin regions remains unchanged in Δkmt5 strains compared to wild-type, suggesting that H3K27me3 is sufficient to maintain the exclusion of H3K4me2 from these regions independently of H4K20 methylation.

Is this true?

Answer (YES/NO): NO